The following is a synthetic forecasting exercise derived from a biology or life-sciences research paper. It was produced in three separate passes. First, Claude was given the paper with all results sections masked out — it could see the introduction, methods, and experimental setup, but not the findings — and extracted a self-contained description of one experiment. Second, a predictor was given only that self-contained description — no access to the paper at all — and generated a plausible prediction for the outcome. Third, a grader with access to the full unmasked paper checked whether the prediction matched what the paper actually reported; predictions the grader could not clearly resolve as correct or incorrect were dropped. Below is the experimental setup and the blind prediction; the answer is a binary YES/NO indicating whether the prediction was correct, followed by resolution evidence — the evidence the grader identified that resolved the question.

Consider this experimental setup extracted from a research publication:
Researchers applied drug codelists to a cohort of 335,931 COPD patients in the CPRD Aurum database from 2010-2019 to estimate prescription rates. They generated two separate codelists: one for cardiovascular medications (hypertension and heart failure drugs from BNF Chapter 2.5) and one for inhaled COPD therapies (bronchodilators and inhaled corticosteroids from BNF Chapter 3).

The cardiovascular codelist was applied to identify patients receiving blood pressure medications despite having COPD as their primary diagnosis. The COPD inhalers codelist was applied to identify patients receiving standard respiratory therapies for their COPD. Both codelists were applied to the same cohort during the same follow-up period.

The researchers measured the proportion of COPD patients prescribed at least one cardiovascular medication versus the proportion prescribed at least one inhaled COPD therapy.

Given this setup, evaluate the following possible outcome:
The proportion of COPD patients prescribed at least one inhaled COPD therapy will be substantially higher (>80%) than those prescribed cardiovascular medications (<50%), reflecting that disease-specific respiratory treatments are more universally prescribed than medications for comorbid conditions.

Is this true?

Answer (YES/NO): YES